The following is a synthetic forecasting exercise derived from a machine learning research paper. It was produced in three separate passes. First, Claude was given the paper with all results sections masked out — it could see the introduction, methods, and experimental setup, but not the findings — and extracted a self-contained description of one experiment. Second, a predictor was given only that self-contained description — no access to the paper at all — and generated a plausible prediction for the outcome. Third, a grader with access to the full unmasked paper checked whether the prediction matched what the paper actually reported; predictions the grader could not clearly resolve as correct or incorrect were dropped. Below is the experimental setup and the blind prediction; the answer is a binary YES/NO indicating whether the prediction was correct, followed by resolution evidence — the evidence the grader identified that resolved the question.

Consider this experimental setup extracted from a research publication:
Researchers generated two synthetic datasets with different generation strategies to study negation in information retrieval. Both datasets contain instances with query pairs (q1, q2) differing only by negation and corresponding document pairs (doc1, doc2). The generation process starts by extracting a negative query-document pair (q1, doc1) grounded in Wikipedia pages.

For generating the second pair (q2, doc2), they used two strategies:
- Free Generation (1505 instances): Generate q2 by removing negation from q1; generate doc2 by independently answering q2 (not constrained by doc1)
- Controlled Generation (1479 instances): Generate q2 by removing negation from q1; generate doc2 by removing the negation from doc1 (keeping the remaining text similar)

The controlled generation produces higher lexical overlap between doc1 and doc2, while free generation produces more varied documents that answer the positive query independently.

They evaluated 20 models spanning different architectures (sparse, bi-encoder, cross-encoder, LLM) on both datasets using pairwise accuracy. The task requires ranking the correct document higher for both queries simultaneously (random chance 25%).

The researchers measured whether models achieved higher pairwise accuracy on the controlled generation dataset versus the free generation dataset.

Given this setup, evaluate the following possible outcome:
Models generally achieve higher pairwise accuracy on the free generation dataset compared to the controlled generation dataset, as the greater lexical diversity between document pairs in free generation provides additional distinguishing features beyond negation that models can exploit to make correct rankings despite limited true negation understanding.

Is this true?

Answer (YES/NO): NO